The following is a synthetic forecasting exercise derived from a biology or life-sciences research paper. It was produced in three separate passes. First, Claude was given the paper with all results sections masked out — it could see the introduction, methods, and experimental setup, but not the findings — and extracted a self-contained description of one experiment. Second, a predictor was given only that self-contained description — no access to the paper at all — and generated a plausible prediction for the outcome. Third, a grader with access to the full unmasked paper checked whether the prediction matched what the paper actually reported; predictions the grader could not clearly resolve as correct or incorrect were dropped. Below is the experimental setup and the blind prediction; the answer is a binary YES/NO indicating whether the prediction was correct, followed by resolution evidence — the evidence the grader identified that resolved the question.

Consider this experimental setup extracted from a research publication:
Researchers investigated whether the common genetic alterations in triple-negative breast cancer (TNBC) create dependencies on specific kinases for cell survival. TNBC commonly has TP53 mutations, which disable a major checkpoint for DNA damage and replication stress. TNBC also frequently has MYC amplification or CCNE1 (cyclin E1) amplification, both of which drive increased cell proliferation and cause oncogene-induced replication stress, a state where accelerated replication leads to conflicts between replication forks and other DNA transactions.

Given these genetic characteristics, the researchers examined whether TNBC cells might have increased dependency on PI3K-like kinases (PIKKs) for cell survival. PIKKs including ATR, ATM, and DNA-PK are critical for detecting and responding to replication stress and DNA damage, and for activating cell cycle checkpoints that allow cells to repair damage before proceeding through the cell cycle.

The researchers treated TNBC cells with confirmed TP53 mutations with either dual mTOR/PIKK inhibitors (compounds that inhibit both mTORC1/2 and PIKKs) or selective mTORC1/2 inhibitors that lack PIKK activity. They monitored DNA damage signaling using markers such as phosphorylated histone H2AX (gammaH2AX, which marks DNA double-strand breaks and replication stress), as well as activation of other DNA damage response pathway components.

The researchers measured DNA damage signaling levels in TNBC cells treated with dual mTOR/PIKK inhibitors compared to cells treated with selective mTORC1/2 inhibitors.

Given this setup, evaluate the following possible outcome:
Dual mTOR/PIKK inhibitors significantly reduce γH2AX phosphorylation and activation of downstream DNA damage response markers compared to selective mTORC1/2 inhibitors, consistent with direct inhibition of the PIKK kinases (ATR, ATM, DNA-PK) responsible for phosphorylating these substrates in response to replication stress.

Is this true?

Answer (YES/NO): NO